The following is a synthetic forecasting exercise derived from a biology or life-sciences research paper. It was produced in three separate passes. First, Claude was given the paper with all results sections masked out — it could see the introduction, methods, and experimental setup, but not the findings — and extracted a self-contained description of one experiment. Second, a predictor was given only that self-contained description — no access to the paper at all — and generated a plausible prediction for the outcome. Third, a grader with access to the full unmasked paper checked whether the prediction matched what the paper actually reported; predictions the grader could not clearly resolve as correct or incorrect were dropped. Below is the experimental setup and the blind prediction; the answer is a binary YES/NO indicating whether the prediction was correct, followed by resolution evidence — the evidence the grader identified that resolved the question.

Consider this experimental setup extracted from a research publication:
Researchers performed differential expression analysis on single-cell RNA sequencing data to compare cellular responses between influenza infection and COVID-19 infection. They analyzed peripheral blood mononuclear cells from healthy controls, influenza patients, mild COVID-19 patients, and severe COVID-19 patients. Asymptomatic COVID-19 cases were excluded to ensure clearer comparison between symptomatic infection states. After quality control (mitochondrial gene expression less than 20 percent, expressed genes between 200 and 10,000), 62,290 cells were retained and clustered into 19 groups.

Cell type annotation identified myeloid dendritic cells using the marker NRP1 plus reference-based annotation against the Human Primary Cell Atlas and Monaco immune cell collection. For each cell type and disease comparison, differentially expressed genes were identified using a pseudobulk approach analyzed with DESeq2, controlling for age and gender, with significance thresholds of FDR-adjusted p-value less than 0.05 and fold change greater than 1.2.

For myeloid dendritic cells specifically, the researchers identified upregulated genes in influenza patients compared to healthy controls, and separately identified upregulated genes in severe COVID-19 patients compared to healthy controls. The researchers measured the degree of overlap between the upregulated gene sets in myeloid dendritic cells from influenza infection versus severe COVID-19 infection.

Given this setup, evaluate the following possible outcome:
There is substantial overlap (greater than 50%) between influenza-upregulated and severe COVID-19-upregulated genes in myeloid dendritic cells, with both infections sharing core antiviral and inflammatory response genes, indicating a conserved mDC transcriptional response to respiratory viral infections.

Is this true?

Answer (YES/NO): NO